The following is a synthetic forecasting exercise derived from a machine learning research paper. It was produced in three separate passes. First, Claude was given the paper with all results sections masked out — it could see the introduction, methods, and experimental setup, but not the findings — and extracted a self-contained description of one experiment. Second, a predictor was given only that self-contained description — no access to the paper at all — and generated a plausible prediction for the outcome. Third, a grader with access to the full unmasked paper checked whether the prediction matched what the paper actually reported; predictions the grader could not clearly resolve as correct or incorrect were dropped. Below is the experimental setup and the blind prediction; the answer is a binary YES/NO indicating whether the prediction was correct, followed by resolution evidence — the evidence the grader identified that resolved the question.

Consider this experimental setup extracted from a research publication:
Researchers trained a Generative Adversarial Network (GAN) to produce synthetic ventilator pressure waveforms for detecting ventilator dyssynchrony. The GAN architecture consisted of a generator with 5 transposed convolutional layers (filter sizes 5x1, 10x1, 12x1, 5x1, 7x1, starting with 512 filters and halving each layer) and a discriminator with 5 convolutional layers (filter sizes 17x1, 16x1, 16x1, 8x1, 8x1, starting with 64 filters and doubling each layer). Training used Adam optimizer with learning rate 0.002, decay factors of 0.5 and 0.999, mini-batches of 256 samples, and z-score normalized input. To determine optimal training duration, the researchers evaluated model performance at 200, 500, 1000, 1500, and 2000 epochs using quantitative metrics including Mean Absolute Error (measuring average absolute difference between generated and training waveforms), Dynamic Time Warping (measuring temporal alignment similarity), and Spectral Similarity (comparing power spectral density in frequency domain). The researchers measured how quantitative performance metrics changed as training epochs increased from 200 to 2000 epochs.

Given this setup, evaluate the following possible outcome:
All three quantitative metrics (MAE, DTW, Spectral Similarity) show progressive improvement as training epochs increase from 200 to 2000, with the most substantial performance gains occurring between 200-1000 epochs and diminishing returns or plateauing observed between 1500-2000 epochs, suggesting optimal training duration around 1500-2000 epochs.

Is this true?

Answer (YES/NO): NO